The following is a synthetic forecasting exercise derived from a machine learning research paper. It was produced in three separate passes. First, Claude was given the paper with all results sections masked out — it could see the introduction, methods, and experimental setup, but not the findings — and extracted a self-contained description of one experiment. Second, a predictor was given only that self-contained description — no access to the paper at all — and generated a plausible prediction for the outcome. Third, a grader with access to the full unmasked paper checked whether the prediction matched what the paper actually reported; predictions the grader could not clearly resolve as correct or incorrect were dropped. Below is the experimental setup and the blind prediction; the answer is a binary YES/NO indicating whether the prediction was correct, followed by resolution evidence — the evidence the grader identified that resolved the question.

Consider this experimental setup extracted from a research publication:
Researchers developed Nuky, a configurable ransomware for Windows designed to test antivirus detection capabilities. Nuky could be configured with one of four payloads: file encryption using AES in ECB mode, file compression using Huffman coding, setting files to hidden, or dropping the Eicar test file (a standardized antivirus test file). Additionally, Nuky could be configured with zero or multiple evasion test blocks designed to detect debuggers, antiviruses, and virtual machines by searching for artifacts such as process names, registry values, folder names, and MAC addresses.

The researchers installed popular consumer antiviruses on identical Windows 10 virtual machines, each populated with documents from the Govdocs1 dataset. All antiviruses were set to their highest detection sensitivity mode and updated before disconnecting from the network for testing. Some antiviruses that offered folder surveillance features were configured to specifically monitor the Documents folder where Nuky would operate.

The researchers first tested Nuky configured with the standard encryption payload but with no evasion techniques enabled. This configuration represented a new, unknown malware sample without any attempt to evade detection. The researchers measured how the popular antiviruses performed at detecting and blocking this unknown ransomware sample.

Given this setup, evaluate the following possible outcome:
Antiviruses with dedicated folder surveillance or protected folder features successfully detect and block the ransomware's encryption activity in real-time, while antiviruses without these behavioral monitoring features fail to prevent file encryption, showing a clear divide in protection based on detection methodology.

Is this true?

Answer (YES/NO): YES